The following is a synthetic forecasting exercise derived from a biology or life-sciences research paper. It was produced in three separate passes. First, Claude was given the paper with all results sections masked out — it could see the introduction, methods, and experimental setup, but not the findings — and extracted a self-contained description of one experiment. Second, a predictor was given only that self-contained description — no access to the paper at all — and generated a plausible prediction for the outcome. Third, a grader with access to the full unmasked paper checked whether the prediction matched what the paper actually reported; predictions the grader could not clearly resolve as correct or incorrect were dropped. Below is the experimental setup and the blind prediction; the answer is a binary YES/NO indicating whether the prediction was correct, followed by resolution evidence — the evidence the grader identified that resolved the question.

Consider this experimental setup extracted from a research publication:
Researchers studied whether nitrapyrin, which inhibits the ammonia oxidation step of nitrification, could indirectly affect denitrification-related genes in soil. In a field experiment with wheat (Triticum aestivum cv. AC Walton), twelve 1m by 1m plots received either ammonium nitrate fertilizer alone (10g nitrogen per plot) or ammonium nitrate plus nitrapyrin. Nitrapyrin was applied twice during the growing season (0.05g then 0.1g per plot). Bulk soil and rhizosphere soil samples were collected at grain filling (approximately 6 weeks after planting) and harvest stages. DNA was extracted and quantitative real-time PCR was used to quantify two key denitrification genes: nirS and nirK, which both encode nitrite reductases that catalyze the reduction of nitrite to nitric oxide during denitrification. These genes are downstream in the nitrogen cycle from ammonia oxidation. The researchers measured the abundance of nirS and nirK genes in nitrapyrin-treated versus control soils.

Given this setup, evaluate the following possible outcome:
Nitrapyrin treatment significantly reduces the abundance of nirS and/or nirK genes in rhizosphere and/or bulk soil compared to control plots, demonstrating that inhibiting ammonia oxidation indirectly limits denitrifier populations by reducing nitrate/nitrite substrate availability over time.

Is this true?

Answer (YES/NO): NO